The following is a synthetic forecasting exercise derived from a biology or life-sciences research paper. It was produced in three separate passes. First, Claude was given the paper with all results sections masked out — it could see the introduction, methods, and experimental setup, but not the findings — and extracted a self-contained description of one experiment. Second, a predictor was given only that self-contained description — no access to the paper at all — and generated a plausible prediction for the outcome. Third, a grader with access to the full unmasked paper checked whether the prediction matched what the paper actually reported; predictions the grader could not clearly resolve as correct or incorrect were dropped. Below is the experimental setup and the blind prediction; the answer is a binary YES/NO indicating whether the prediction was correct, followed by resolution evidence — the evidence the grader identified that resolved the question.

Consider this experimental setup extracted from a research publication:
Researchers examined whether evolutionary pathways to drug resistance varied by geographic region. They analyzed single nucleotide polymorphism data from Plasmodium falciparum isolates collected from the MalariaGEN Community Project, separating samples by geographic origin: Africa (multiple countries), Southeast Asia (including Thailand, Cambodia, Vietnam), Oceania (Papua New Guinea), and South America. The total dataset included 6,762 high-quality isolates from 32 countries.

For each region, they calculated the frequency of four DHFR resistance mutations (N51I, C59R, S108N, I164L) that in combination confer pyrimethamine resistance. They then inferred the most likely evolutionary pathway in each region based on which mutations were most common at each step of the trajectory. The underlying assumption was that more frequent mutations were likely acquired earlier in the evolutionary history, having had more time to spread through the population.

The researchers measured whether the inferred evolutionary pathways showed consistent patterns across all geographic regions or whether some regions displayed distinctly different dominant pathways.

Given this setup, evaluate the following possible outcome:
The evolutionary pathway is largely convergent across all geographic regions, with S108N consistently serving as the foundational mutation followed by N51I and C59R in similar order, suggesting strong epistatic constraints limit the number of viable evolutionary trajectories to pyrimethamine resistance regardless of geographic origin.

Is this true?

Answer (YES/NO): NO